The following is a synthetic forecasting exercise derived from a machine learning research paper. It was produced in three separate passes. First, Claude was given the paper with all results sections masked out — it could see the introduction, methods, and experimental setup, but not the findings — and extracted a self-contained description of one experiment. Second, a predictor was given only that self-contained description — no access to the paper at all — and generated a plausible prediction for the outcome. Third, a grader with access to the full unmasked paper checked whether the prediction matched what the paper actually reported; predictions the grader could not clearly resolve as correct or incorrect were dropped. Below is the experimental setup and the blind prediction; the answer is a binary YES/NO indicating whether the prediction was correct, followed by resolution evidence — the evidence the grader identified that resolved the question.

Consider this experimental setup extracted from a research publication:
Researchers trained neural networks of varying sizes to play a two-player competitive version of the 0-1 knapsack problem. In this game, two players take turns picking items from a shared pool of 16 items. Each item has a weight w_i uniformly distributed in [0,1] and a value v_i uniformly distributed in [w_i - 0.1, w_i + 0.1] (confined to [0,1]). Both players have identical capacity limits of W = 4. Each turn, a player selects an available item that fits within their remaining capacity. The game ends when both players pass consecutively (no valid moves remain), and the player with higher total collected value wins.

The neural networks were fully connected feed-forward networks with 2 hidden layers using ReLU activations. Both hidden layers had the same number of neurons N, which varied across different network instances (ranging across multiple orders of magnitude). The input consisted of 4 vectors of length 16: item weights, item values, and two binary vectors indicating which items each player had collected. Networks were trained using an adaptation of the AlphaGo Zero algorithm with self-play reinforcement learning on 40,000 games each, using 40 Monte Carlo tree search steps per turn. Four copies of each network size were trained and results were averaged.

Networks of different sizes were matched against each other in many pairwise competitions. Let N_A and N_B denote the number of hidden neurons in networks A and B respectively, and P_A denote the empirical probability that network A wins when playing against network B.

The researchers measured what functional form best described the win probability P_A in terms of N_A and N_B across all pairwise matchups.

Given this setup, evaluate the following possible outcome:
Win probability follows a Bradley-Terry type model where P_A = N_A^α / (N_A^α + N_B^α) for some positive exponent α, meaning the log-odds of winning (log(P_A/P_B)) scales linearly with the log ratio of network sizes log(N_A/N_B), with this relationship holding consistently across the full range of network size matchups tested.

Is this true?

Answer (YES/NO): YES